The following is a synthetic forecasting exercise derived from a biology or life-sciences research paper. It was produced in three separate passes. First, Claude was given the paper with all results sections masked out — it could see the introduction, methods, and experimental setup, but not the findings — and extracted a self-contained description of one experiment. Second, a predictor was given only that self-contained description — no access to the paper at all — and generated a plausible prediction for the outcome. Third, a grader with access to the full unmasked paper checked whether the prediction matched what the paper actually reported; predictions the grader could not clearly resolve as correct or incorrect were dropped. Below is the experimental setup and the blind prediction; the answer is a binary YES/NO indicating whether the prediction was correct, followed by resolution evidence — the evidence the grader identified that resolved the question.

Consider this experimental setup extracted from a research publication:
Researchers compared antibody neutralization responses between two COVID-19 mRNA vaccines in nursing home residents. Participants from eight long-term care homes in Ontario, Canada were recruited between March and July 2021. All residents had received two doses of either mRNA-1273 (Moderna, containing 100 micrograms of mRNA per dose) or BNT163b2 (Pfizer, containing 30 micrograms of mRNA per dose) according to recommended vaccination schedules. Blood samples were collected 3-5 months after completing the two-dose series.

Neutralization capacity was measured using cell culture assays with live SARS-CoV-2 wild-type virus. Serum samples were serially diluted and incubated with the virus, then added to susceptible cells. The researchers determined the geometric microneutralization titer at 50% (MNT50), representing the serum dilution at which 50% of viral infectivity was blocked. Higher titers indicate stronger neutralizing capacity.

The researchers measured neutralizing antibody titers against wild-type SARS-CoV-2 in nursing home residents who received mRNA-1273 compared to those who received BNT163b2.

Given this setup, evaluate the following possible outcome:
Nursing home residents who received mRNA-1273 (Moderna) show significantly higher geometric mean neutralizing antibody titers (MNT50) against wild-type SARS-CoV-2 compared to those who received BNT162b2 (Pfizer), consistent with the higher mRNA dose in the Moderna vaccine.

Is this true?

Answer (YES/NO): YES